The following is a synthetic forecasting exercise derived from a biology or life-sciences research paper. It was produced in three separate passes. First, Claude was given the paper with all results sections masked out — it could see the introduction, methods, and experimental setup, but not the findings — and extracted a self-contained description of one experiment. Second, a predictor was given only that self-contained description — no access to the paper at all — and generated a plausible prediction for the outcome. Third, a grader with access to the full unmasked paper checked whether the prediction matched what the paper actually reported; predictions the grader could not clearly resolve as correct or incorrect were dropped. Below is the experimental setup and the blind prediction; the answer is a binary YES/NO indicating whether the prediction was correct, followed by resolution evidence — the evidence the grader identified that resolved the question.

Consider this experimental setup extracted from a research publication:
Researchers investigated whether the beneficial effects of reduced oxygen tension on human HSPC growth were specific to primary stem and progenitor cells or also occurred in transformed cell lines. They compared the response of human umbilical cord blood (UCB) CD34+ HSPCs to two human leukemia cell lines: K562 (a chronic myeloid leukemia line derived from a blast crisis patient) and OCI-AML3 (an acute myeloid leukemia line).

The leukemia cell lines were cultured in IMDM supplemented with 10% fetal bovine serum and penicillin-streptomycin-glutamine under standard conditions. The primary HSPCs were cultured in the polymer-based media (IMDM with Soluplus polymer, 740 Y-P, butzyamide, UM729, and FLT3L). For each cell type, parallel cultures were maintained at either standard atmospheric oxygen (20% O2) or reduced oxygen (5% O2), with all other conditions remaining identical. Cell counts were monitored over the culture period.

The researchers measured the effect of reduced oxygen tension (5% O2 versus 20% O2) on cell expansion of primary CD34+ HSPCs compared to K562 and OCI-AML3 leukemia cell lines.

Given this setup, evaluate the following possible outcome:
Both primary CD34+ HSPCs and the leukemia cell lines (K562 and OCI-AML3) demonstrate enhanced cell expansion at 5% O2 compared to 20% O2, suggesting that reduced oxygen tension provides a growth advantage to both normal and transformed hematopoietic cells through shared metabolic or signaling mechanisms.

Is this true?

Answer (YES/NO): NO